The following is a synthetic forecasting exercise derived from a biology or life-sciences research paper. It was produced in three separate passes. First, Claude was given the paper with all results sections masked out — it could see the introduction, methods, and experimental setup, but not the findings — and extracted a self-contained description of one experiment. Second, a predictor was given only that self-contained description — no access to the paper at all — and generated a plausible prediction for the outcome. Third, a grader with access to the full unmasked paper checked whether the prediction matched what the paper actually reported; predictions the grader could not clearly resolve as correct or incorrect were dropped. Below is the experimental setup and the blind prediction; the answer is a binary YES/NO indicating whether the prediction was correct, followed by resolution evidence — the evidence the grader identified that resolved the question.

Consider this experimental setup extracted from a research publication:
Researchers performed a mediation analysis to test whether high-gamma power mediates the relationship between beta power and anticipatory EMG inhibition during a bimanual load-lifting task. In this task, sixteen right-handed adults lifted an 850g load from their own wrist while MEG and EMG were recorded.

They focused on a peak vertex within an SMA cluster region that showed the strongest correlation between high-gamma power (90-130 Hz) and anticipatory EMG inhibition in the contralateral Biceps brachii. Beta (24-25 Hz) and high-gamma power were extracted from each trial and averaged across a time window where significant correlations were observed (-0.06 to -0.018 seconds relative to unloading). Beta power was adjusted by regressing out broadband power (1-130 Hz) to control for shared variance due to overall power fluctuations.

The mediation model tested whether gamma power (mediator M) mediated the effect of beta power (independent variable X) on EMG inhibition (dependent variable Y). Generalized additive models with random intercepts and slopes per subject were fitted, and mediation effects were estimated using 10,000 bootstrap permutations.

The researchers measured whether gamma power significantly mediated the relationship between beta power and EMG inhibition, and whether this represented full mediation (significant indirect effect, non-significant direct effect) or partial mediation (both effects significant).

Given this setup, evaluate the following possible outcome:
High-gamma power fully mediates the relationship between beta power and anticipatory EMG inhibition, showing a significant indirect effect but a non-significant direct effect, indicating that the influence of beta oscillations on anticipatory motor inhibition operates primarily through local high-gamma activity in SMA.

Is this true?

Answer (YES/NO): NO